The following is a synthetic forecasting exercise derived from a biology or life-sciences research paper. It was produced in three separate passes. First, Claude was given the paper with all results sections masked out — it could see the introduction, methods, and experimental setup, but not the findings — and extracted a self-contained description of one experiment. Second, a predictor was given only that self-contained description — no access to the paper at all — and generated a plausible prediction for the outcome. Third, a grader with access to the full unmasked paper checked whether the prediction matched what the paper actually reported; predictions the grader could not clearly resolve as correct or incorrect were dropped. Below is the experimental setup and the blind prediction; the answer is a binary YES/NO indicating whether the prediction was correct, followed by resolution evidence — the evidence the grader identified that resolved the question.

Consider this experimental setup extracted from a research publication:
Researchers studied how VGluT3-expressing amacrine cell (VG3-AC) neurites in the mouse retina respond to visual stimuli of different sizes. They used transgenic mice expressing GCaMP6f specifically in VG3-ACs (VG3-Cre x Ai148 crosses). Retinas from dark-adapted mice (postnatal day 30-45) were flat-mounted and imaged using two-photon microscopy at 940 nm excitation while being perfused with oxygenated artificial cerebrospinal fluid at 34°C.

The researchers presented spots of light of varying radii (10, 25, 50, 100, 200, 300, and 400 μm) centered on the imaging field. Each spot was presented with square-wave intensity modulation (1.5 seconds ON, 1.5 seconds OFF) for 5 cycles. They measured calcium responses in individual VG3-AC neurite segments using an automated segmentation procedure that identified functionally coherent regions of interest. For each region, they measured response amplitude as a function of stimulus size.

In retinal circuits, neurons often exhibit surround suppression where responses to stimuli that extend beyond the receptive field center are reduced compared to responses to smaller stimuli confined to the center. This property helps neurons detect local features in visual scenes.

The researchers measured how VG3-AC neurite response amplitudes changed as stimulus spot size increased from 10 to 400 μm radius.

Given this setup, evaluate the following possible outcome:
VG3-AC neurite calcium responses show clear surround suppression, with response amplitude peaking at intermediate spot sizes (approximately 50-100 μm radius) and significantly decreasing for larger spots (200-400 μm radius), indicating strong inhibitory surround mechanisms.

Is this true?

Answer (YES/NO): YES